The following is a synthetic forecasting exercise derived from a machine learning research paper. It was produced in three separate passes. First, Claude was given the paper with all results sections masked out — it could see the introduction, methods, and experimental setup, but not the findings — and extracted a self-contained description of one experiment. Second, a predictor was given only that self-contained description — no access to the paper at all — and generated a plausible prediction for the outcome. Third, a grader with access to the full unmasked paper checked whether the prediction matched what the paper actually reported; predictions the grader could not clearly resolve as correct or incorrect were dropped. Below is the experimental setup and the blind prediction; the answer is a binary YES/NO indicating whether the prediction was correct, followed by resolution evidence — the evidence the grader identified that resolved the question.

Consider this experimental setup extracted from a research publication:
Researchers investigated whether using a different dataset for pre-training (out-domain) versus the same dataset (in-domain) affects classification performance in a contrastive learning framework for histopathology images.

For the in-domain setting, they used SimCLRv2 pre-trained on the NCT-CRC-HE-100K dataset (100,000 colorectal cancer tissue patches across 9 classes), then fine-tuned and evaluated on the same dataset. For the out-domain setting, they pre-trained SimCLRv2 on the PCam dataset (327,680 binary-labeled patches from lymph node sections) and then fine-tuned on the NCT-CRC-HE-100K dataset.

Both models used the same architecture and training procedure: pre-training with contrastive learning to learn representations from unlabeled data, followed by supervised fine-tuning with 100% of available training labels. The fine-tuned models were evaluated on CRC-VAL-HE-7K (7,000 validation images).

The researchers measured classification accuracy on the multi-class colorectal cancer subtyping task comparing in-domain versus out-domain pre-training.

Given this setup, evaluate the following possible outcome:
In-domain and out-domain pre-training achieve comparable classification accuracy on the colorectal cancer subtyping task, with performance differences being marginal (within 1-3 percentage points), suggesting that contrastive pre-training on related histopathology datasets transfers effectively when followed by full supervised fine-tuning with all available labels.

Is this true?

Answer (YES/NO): YES